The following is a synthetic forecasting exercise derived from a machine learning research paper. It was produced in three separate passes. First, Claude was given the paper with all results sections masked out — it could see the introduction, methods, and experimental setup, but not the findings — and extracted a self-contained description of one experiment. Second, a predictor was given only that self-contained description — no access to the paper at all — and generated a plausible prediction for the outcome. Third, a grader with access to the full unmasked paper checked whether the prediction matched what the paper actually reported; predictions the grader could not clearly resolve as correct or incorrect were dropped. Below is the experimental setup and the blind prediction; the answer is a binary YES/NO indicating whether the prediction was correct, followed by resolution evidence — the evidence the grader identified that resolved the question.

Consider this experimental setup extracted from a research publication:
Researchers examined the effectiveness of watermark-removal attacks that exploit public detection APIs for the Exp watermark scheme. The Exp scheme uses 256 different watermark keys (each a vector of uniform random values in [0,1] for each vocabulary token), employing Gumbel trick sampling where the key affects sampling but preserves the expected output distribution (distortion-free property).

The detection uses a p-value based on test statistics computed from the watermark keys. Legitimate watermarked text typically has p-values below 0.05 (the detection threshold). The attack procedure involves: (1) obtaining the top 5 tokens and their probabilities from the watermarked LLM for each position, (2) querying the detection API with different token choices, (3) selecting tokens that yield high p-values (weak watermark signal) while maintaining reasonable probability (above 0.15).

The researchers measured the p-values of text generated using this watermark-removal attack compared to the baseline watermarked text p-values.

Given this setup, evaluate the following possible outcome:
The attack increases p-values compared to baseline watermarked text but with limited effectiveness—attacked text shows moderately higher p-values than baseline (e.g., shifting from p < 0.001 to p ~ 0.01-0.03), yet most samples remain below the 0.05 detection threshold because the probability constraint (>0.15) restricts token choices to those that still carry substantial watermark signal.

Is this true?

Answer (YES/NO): NO